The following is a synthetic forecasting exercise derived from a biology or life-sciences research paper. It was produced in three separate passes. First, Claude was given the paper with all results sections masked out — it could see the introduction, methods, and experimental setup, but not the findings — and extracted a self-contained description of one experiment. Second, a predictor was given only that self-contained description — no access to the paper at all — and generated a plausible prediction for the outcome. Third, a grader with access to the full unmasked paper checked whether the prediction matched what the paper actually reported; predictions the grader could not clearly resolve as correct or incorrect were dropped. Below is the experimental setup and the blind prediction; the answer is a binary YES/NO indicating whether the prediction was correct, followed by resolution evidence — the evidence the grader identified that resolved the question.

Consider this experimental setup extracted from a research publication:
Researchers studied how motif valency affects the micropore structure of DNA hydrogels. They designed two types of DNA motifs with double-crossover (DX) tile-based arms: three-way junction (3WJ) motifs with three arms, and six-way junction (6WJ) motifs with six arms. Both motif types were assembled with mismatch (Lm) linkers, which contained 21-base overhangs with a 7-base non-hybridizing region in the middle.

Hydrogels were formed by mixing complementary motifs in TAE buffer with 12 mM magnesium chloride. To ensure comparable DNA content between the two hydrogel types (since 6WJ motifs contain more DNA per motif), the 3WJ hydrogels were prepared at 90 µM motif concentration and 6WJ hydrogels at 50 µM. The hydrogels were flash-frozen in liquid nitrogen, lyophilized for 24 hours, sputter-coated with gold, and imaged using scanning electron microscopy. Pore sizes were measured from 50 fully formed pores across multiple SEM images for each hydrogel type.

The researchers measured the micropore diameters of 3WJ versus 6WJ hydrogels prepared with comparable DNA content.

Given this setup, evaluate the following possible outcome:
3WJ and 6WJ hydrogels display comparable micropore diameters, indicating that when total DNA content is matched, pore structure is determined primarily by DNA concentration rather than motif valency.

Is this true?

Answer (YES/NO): NO